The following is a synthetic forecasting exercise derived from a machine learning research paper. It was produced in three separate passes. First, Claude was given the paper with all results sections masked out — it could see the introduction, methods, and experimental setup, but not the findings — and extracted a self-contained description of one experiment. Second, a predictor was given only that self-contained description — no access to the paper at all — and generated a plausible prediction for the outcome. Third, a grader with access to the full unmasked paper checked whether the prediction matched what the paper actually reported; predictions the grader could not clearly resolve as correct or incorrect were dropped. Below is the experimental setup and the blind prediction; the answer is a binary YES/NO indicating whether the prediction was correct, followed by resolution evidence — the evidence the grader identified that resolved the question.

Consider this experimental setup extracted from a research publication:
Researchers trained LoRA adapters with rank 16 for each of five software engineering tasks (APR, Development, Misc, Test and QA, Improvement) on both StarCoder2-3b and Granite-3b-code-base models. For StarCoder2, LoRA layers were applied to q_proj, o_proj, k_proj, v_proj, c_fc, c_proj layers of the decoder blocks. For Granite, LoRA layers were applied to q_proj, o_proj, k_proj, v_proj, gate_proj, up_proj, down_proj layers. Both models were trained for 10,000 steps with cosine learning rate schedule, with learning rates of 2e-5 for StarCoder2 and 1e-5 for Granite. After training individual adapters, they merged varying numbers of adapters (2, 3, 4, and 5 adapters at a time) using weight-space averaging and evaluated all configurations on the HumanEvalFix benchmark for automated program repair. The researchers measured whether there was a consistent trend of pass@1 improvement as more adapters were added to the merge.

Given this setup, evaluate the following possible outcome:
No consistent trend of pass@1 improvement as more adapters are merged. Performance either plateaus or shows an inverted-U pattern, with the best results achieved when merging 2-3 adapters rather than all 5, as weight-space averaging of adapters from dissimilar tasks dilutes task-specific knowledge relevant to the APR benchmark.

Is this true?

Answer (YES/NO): NO